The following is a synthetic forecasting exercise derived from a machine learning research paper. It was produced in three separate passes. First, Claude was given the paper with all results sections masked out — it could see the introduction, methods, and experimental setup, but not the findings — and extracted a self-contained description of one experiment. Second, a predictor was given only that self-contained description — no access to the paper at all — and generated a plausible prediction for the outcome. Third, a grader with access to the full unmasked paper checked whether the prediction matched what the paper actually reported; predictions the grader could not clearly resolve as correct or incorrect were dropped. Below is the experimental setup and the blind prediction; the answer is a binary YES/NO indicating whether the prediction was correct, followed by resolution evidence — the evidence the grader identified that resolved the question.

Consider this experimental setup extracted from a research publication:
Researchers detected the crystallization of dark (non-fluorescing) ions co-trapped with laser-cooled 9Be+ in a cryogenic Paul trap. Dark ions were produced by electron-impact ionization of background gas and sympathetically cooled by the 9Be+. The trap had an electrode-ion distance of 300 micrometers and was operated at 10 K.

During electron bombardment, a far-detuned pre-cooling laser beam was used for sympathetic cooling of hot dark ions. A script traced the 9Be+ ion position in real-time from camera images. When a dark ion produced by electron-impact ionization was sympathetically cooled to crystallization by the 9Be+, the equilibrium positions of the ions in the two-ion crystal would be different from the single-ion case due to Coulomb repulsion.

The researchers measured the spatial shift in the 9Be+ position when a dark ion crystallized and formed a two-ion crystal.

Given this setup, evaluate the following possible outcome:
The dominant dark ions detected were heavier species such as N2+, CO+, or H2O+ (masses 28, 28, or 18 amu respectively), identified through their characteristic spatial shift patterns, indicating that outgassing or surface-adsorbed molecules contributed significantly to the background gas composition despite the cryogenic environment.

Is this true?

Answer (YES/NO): NO